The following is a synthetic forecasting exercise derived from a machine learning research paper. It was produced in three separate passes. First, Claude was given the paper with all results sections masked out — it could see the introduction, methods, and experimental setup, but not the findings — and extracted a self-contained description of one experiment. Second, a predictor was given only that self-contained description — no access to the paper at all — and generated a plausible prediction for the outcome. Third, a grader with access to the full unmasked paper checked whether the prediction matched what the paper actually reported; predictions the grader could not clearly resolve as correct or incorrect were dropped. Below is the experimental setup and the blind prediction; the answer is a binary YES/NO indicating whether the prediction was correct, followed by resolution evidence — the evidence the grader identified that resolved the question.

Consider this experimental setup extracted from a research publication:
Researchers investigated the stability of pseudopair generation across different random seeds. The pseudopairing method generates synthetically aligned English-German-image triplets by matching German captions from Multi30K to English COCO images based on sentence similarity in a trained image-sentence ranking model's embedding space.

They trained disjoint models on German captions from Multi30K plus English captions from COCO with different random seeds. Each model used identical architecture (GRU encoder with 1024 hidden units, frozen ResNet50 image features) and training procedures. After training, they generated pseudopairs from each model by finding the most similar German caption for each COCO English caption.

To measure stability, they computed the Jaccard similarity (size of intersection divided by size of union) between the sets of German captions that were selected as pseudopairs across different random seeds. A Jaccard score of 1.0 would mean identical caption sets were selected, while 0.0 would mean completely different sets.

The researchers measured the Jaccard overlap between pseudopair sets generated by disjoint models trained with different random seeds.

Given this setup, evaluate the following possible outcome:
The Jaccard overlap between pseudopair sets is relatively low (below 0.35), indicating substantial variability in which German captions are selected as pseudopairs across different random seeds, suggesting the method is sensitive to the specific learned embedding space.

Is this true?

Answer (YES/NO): NO